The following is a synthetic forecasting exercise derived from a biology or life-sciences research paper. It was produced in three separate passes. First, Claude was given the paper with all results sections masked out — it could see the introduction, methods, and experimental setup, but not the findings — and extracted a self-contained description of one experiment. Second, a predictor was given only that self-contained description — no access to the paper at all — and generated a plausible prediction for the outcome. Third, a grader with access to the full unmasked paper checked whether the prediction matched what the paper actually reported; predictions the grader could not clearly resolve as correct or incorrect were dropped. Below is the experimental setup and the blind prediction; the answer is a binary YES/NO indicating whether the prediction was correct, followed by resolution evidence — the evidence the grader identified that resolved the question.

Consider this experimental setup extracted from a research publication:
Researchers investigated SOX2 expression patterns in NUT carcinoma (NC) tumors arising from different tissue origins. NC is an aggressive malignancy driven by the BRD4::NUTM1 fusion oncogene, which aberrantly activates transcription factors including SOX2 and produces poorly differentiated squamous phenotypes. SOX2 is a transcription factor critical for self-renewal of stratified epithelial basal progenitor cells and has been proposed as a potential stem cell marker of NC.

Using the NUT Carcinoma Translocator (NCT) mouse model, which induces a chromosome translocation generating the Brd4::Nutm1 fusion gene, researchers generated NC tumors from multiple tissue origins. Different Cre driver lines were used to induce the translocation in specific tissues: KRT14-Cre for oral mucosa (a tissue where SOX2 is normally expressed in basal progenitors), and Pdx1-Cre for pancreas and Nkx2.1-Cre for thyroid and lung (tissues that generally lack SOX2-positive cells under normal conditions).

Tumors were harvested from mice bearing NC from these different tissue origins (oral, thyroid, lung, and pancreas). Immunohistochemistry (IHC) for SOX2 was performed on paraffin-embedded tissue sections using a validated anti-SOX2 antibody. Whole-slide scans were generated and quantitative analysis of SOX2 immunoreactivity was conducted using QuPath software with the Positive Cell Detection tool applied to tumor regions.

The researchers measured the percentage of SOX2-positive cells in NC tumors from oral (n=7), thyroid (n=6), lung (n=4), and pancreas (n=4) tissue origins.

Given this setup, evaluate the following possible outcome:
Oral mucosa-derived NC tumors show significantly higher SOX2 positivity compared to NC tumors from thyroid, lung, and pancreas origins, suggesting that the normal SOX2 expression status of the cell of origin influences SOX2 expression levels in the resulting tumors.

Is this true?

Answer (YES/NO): NO